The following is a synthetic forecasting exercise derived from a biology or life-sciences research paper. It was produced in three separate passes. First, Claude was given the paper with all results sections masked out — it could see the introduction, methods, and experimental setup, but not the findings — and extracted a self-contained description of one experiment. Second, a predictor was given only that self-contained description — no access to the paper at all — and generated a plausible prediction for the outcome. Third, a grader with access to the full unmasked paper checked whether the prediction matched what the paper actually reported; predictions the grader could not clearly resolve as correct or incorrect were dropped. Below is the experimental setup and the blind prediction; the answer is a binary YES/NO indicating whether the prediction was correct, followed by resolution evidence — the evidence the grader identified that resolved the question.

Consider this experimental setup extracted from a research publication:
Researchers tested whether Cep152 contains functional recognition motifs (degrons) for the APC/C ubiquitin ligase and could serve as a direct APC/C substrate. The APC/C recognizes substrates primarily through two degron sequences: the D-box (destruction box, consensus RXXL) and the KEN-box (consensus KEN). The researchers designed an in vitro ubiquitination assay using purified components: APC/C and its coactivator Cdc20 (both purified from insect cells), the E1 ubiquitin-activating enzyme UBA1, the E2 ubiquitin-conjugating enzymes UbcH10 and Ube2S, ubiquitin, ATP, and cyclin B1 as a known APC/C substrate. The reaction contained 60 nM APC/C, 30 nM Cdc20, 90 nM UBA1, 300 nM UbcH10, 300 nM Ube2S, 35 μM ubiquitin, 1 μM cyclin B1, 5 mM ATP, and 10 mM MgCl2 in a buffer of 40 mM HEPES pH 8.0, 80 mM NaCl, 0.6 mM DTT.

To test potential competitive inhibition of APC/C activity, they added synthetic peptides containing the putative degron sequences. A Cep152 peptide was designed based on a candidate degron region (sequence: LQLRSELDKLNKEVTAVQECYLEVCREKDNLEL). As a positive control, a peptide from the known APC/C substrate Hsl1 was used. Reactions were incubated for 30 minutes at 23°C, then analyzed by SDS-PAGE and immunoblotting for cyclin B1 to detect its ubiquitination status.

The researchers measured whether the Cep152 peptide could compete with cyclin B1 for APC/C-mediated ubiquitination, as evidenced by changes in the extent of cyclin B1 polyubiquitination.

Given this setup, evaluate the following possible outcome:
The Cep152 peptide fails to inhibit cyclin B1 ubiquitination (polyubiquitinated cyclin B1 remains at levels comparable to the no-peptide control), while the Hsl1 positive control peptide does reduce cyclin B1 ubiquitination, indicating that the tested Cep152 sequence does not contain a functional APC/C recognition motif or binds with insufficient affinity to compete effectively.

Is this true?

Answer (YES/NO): NO